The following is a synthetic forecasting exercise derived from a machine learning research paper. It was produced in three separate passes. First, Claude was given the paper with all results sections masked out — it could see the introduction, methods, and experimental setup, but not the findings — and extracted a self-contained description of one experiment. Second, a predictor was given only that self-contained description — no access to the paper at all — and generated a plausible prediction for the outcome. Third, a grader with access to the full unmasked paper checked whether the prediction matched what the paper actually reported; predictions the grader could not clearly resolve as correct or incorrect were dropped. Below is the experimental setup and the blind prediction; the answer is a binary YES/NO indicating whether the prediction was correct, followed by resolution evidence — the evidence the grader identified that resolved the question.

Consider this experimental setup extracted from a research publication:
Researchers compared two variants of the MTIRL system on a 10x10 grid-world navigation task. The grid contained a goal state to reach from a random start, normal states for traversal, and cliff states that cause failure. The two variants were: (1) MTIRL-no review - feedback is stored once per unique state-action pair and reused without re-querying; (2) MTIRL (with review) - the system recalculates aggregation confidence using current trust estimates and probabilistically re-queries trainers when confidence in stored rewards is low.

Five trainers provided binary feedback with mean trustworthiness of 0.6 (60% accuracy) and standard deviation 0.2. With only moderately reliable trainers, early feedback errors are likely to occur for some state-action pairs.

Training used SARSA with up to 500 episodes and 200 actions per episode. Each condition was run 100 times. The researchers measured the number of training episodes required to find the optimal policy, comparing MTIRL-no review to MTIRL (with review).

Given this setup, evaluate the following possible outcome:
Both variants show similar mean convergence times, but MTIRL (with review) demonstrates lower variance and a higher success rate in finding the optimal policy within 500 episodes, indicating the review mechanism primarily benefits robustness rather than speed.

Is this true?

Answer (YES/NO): NO